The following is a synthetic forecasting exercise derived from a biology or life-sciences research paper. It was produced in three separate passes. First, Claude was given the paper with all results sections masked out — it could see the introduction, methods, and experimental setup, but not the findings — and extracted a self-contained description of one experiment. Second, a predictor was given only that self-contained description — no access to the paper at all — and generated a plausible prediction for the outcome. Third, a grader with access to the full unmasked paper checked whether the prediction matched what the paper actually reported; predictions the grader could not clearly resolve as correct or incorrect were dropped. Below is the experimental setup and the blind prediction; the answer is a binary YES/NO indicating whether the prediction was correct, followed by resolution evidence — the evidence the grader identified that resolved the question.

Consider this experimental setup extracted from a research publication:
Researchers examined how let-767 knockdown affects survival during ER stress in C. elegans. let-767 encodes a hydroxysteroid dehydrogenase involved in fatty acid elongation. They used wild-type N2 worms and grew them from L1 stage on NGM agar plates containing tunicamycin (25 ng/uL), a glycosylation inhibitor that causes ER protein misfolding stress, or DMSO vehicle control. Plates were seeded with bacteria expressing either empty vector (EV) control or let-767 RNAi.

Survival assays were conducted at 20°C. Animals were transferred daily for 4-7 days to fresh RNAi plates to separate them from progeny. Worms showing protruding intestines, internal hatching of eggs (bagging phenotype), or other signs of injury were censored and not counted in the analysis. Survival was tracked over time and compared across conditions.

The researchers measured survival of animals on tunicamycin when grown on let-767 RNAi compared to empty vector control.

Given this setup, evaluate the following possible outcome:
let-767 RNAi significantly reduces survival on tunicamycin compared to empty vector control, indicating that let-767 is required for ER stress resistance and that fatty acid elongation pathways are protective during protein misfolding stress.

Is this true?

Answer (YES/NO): YES